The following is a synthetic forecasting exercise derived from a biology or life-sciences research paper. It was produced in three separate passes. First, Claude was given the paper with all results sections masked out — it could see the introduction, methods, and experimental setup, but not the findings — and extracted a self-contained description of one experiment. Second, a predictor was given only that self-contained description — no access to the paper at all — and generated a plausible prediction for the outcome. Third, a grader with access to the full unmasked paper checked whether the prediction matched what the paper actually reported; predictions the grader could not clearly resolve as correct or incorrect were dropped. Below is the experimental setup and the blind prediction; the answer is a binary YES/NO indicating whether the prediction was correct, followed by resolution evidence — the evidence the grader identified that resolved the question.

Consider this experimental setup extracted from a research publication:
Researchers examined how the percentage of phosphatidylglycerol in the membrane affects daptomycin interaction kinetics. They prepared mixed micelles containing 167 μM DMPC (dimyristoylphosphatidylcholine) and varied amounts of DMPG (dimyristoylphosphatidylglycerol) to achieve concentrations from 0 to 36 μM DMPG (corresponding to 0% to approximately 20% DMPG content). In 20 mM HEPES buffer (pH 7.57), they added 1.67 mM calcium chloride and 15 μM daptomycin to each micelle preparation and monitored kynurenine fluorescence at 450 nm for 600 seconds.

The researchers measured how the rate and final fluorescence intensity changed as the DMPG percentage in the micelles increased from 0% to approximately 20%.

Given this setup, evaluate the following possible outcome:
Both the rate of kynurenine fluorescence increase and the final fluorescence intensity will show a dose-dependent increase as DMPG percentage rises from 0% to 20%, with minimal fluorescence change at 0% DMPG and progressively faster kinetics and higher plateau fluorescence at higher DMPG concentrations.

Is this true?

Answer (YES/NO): YES